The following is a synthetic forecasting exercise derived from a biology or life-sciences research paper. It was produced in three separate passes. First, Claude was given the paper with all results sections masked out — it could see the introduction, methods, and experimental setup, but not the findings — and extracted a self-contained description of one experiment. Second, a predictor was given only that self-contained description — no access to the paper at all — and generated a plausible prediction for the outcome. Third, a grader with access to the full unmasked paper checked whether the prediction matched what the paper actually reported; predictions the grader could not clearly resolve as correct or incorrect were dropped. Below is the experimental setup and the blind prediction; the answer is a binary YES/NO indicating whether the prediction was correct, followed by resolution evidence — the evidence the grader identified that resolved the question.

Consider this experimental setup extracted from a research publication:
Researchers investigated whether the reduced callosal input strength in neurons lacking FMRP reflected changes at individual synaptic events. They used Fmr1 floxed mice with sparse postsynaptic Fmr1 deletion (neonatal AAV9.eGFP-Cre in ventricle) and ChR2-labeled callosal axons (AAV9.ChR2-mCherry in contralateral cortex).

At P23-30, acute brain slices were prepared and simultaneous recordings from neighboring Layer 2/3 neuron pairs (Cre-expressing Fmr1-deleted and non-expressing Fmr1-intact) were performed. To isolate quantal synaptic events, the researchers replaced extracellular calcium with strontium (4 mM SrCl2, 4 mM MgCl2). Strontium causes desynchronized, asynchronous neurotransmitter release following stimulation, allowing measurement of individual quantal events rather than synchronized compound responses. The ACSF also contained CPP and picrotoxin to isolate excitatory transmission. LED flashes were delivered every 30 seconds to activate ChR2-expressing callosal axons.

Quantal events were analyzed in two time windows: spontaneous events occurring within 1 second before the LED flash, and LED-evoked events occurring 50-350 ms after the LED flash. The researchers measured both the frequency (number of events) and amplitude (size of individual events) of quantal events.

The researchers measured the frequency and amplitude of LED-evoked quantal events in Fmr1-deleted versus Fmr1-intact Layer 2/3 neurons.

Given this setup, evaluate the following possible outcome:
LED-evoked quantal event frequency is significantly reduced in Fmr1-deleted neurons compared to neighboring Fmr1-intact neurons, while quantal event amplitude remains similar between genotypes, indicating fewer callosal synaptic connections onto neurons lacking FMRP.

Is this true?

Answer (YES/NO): YES